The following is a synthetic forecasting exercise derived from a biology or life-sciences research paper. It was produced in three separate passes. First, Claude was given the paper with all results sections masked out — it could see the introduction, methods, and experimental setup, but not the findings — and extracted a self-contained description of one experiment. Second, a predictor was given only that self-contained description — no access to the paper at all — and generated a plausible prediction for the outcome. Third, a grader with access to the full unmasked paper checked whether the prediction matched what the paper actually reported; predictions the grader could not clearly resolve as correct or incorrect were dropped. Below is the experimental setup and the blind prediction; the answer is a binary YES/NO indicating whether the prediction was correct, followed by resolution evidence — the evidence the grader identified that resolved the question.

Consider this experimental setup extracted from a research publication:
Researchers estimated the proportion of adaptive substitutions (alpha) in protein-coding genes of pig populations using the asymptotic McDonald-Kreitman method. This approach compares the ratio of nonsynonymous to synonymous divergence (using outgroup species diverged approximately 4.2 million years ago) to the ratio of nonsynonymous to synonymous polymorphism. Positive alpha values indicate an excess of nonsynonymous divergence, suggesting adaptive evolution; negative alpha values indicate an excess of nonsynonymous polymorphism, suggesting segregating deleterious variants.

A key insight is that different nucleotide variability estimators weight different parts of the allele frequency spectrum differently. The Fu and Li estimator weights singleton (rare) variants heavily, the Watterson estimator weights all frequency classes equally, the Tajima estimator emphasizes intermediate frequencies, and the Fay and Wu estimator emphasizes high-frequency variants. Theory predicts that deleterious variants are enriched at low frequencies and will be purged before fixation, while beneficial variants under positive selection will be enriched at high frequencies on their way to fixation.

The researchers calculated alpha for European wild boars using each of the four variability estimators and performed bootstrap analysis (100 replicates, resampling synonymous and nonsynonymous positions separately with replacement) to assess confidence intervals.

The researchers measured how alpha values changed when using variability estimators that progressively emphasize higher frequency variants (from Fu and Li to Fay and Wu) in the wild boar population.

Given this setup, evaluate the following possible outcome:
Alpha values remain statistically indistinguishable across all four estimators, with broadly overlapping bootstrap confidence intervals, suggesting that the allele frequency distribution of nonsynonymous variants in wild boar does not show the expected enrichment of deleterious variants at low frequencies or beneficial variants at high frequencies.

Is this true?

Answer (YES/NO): NO